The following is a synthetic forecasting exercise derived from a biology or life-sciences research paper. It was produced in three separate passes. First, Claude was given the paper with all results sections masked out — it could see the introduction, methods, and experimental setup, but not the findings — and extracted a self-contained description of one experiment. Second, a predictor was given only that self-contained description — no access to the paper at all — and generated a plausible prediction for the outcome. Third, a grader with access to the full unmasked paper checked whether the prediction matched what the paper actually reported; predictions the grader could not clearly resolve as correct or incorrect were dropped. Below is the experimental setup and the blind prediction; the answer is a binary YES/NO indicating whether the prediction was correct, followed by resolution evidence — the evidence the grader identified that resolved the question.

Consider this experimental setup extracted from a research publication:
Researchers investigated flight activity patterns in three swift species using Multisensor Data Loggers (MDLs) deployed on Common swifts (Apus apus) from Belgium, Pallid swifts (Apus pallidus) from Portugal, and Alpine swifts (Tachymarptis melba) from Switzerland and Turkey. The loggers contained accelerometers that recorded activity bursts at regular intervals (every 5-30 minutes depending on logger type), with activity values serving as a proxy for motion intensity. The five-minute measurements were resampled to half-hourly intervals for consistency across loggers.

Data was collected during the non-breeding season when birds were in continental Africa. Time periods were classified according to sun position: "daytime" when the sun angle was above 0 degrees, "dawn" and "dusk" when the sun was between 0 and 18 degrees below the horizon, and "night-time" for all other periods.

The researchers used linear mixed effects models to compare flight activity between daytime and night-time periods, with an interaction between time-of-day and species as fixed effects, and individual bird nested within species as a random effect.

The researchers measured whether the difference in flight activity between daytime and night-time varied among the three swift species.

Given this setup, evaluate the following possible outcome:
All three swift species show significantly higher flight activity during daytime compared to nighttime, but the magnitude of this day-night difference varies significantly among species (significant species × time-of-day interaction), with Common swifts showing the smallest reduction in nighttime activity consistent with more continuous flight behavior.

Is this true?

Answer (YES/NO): NO